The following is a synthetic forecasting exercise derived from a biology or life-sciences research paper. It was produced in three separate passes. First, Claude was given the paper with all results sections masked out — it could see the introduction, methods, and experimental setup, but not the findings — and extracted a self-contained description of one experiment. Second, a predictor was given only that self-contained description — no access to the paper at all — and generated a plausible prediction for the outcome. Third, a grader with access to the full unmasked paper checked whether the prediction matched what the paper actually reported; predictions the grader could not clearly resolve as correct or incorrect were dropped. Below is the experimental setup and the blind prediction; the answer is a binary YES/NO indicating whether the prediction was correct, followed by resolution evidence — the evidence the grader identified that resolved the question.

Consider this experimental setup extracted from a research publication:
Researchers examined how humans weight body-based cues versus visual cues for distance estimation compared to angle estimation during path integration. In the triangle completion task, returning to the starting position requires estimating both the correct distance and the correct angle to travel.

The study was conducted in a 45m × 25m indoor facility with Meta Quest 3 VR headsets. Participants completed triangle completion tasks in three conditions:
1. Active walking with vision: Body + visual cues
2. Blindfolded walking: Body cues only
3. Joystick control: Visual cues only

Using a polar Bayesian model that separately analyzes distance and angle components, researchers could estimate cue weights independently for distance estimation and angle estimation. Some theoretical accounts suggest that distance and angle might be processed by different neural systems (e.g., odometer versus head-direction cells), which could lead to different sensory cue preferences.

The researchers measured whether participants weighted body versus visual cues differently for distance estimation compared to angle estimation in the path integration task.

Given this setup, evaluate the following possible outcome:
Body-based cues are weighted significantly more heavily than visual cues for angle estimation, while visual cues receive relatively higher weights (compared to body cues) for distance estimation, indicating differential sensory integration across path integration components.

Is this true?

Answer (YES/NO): NO